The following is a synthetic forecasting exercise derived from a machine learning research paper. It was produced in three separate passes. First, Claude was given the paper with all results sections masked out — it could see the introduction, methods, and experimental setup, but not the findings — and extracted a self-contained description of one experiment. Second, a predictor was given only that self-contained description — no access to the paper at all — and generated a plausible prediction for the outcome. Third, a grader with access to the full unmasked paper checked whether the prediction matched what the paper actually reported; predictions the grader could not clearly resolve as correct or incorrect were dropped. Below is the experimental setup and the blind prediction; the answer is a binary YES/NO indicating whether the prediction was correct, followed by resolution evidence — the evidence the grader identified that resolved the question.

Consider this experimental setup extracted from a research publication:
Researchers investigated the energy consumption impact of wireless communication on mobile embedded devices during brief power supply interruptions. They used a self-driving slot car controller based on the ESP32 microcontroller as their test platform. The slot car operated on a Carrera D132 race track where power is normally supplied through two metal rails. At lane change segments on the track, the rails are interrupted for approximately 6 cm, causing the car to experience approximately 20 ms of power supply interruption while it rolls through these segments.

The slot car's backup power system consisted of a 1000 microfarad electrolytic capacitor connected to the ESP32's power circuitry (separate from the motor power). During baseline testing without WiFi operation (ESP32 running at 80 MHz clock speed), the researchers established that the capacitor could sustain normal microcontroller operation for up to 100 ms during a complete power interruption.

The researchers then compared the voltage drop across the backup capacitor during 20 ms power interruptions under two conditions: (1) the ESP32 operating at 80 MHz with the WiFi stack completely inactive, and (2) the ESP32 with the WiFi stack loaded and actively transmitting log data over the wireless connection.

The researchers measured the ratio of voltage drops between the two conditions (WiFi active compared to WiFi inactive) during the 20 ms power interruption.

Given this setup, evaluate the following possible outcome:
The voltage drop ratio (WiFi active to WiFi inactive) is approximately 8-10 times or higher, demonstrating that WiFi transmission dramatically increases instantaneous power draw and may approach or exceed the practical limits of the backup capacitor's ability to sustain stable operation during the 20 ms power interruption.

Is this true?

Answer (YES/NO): NO